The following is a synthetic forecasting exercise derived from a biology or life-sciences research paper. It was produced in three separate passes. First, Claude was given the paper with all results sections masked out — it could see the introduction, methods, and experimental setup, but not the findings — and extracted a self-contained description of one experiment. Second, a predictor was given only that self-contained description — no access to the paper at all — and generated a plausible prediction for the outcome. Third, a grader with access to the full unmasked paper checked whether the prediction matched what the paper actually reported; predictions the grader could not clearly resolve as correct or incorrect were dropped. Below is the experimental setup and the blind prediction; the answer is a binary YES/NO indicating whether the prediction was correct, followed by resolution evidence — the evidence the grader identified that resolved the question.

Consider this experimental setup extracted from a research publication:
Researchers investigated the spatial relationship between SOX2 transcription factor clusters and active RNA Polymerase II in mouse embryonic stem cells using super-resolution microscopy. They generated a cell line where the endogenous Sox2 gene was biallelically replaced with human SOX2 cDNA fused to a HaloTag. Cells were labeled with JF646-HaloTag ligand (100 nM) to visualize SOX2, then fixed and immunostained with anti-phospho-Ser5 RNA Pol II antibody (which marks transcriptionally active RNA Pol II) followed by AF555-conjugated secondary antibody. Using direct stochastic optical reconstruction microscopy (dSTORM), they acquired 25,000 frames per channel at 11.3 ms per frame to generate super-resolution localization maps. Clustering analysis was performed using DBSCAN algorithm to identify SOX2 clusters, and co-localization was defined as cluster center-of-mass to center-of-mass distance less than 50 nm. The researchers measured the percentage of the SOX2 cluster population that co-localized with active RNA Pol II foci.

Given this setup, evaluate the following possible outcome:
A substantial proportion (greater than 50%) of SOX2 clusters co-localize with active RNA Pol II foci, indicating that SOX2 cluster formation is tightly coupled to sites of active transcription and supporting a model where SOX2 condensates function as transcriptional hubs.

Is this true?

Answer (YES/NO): NO